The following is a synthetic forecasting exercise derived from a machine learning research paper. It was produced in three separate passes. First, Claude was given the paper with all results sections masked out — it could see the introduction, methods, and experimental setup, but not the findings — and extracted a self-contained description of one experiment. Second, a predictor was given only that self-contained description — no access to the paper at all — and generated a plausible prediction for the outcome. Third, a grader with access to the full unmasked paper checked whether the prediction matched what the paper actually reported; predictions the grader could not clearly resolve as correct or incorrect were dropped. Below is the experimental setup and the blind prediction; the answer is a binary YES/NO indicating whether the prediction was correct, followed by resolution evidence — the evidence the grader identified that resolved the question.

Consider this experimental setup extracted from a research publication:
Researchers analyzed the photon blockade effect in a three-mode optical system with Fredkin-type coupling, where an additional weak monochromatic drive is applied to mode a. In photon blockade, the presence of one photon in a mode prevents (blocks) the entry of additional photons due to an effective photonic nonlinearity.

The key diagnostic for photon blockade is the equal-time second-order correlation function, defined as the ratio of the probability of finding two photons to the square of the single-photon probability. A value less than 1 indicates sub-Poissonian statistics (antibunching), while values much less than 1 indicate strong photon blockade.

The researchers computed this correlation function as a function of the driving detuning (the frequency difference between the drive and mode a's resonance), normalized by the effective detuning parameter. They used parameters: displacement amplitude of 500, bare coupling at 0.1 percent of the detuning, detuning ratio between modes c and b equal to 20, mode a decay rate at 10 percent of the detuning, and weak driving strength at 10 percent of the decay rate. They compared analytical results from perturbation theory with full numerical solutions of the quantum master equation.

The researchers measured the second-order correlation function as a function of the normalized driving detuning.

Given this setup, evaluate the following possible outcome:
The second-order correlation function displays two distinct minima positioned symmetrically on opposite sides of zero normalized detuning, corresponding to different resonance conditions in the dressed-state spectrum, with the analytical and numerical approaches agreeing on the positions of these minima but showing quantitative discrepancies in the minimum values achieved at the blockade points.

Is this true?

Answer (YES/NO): NO